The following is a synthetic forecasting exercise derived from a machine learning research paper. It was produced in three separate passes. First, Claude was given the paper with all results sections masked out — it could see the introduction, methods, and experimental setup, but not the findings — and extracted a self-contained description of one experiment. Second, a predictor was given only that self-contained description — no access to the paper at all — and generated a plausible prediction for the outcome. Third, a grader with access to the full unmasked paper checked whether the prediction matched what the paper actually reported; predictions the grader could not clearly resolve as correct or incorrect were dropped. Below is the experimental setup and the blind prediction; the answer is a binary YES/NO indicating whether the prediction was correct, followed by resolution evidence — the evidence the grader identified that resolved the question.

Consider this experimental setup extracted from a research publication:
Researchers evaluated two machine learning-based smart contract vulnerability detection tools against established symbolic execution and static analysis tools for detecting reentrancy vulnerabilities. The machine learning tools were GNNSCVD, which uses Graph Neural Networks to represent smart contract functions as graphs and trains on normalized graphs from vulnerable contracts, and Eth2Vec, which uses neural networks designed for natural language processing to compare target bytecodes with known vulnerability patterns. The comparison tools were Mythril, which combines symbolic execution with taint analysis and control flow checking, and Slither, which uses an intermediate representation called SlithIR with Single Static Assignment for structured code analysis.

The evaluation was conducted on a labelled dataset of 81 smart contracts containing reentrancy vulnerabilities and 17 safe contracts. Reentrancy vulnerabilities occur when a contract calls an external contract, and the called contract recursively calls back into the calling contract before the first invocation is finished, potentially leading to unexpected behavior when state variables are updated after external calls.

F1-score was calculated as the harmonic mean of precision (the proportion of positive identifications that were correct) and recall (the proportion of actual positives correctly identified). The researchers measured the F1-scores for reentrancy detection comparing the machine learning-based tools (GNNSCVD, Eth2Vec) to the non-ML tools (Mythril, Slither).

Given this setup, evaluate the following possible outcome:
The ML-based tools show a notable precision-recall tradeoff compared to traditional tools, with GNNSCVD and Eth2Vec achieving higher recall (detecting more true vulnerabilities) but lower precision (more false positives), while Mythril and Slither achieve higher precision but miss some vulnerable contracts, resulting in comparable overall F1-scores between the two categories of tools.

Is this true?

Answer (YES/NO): NO